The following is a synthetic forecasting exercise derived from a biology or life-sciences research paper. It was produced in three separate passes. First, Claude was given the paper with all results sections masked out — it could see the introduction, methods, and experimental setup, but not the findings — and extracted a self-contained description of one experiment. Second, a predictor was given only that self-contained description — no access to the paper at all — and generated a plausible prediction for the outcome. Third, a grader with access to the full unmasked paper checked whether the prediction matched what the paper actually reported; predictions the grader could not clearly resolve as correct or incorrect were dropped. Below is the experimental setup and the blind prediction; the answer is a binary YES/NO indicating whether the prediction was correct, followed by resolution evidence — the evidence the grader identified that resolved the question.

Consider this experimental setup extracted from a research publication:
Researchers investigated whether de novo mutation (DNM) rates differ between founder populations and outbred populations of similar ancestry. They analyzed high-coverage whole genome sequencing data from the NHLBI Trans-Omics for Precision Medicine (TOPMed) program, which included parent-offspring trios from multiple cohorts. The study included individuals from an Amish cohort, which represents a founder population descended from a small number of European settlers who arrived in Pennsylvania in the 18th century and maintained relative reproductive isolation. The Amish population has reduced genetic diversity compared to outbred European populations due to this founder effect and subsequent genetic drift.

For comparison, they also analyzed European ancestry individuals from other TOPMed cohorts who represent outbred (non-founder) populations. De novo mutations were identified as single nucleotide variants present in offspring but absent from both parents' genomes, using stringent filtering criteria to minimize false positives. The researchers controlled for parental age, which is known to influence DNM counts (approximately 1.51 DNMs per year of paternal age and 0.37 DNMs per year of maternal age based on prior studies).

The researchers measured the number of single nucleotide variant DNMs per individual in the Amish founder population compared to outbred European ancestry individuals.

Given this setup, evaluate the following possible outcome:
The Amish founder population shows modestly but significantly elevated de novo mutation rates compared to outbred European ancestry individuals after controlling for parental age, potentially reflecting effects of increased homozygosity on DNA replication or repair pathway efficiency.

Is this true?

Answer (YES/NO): NO